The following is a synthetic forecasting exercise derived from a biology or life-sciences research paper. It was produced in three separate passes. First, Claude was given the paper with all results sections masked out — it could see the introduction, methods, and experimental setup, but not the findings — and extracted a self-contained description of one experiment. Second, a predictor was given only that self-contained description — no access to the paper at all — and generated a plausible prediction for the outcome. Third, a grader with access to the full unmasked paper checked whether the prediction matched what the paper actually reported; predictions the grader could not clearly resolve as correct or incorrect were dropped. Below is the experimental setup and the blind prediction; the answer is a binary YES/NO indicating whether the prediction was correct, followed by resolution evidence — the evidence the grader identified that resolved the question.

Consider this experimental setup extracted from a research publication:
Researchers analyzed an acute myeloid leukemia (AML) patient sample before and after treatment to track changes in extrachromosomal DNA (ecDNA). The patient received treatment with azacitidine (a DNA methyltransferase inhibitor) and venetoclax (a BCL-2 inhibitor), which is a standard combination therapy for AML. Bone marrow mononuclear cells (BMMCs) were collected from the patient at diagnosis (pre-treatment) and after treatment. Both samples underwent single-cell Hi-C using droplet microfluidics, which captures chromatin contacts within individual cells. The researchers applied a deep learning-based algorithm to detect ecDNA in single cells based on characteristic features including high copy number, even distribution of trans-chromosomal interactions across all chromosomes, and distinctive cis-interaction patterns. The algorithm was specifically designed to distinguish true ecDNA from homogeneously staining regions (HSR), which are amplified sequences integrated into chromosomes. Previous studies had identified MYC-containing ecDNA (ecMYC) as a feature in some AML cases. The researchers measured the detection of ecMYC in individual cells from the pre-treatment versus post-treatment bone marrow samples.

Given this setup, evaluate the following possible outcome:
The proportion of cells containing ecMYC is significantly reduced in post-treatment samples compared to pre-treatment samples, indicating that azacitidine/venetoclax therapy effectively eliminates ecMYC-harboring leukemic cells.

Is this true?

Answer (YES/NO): YES